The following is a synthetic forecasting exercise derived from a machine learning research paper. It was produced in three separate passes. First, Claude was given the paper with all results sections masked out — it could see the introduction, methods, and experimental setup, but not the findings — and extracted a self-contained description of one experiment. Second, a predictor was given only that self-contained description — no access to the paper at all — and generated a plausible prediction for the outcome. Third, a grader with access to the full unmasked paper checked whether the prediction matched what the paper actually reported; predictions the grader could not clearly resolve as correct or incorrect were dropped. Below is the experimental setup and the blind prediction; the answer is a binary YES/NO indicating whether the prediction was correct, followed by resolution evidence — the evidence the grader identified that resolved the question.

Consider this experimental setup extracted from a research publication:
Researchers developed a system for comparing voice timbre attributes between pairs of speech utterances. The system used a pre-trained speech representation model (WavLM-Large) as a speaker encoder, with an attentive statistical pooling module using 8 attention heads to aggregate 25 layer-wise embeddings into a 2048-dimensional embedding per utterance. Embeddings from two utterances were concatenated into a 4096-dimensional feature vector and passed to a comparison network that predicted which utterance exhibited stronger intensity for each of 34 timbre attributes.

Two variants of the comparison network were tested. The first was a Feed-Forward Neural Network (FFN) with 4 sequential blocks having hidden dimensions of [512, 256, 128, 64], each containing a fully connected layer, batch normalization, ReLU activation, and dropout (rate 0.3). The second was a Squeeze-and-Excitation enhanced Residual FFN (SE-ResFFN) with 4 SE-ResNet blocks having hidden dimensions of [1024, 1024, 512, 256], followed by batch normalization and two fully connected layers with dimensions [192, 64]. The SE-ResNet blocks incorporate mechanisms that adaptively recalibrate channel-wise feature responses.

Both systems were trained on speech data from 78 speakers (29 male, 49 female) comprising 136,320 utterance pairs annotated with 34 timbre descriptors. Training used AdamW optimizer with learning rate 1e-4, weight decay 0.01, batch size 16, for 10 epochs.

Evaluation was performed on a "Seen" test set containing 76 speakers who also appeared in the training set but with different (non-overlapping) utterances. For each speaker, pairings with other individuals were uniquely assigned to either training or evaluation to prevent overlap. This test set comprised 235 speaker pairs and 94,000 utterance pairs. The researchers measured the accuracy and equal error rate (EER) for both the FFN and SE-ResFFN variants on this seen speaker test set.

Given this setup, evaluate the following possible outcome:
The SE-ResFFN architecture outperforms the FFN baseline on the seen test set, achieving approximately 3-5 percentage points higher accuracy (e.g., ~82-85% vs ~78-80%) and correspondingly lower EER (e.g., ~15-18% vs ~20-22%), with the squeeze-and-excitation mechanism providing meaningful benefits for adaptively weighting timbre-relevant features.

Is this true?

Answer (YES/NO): NO